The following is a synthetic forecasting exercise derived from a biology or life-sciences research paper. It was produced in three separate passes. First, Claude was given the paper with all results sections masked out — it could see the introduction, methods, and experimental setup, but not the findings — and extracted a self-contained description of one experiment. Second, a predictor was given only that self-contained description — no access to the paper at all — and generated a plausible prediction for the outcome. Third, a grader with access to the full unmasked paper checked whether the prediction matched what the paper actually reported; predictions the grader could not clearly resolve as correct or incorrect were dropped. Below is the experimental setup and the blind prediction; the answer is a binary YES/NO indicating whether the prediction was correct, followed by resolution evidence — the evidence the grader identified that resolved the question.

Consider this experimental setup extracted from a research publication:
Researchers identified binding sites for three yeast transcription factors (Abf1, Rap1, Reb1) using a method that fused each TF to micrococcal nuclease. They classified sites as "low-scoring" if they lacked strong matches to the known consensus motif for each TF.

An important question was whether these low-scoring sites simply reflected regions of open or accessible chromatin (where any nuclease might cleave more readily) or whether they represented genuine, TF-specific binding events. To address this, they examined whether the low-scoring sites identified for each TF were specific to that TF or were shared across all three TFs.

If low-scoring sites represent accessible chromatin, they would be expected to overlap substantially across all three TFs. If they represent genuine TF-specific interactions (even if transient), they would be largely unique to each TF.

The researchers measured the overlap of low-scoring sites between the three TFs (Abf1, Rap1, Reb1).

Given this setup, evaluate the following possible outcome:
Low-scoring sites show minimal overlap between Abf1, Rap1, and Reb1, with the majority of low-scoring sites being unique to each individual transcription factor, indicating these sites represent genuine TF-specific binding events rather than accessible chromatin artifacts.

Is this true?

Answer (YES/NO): YES